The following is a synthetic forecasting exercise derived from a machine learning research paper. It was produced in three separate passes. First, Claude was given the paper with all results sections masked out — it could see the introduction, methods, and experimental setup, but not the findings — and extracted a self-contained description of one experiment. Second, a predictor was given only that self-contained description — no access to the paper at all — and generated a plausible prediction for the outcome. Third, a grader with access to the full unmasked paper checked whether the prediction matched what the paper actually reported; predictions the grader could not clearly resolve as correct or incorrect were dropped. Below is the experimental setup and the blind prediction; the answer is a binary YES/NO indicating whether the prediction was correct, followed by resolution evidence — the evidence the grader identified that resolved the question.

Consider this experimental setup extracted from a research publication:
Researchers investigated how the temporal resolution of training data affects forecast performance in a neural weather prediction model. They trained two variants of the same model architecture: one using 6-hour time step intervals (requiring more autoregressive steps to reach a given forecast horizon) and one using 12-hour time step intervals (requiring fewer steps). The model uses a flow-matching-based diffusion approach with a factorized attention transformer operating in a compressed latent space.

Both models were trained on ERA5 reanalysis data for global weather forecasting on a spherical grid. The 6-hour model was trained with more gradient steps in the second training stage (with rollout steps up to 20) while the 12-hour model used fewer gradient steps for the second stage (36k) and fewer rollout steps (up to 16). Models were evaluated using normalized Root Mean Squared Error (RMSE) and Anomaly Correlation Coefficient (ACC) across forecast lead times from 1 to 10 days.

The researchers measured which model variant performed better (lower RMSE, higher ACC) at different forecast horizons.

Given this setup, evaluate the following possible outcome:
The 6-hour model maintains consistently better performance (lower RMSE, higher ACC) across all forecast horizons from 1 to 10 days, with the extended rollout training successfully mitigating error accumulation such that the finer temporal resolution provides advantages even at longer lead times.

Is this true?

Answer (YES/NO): NO